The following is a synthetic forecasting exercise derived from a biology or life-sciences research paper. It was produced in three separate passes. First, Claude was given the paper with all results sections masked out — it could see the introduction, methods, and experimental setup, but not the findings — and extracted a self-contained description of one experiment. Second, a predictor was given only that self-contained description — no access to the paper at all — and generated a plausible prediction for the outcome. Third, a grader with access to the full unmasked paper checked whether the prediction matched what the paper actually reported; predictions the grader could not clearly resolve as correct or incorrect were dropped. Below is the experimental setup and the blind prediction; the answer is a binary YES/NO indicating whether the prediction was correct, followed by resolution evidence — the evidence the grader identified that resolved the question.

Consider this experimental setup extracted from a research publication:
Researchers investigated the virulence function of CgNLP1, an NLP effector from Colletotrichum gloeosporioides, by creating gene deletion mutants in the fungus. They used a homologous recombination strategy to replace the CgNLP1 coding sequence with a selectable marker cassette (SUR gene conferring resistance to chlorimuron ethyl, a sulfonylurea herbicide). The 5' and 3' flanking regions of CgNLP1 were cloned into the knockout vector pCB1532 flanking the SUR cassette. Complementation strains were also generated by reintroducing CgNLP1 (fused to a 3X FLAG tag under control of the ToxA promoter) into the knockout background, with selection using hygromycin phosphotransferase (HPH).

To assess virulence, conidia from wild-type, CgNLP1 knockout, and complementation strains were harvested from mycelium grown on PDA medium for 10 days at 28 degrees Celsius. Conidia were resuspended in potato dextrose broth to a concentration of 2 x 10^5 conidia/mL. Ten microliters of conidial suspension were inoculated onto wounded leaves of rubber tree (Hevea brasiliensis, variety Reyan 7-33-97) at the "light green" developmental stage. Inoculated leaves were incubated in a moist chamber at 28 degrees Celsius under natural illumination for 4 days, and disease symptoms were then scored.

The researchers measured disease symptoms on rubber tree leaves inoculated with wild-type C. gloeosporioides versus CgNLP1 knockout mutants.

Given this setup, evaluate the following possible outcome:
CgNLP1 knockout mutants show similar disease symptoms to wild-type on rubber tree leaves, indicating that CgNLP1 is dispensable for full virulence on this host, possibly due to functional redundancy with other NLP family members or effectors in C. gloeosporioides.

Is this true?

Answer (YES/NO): NO